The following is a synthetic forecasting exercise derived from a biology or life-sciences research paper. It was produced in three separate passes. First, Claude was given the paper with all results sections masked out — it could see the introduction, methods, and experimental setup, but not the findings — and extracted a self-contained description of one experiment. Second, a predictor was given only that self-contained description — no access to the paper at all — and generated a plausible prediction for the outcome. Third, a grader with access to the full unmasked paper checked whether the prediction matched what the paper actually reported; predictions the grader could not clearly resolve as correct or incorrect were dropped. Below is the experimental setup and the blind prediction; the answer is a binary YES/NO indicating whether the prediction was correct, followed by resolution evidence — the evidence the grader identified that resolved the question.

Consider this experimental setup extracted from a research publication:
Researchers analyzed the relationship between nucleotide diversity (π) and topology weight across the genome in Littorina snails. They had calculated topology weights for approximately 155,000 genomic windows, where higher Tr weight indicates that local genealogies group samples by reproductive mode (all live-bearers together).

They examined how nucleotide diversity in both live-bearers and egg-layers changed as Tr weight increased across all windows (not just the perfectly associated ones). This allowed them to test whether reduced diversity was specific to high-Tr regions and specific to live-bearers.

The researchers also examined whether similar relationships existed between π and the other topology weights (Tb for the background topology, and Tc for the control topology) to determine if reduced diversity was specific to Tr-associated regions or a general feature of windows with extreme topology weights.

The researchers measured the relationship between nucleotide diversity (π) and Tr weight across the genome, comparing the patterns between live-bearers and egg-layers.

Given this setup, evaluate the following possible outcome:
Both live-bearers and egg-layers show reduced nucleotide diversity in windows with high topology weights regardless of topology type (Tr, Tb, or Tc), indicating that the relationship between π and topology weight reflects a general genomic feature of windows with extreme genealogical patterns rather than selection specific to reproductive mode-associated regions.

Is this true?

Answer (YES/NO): NO